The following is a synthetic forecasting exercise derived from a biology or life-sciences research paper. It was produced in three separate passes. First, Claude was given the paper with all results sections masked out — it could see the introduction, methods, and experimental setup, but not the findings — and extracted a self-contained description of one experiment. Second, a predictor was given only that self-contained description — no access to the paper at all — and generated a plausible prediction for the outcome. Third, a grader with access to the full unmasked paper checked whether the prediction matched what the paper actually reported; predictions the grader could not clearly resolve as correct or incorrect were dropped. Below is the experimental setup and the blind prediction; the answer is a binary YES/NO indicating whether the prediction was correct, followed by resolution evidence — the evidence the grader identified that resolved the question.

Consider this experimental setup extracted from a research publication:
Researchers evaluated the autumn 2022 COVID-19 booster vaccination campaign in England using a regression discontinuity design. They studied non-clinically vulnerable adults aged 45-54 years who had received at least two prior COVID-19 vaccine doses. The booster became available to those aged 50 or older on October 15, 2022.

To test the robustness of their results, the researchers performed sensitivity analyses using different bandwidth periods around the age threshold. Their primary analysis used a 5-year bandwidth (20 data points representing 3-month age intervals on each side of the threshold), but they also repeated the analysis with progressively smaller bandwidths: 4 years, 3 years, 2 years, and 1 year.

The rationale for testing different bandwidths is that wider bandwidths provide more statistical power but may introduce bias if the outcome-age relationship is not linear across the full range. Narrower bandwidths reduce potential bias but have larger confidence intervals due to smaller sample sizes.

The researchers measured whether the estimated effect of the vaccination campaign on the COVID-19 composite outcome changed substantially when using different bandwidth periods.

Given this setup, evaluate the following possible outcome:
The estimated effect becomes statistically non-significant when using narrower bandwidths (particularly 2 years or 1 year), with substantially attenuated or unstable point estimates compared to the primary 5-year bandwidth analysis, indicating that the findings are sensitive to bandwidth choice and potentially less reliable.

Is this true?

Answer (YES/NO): NO